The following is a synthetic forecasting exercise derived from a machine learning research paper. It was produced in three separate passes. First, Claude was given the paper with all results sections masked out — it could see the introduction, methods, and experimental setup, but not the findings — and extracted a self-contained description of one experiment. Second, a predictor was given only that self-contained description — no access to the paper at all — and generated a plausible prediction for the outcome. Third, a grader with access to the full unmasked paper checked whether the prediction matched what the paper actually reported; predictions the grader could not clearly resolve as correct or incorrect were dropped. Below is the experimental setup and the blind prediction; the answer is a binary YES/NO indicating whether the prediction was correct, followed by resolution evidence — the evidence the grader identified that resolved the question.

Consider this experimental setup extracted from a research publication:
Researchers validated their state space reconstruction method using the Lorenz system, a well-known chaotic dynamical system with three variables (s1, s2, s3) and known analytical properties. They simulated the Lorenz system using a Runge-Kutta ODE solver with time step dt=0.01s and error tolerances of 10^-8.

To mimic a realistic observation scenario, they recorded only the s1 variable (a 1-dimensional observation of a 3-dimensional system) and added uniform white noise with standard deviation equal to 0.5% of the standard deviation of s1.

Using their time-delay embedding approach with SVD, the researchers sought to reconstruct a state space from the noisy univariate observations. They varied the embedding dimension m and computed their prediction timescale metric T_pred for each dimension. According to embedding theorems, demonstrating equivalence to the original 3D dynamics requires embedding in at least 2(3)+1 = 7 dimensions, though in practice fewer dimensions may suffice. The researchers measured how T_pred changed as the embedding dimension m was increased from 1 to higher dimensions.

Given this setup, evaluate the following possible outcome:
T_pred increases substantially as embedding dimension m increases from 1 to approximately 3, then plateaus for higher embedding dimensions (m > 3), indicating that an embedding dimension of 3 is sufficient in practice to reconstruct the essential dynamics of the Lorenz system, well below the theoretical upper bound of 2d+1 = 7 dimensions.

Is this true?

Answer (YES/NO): NO